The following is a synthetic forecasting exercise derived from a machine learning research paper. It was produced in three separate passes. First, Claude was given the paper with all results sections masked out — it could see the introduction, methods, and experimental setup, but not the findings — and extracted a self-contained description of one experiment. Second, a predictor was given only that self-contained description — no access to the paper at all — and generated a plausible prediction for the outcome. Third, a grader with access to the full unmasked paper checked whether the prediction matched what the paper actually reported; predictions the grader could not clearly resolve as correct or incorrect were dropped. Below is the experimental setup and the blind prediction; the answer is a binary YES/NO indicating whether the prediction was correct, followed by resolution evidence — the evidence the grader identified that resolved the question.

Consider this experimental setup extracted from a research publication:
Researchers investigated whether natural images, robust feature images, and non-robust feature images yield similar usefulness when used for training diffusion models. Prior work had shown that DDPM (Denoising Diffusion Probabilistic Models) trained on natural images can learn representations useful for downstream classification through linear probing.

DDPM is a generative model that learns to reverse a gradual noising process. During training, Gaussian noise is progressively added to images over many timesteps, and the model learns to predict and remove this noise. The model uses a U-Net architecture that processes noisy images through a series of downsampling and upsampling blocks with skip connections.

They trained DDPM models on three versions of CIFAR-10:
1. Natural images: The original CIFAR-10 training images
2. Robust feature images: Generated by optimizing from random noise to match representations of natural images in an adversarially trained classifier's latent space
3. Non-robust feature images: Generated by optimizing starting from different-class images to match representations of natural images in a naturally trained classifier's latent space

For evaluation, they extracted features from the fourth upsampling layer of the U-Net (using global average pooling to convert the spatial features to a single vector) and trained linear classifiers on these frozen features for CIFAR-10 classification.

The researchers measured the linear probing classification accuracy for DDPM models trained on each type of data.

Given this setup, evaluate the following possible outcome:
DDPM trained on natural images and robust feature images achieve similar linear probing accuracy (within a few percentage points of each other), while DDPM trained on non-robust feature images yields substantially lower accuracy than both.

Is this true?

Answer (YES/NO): NO